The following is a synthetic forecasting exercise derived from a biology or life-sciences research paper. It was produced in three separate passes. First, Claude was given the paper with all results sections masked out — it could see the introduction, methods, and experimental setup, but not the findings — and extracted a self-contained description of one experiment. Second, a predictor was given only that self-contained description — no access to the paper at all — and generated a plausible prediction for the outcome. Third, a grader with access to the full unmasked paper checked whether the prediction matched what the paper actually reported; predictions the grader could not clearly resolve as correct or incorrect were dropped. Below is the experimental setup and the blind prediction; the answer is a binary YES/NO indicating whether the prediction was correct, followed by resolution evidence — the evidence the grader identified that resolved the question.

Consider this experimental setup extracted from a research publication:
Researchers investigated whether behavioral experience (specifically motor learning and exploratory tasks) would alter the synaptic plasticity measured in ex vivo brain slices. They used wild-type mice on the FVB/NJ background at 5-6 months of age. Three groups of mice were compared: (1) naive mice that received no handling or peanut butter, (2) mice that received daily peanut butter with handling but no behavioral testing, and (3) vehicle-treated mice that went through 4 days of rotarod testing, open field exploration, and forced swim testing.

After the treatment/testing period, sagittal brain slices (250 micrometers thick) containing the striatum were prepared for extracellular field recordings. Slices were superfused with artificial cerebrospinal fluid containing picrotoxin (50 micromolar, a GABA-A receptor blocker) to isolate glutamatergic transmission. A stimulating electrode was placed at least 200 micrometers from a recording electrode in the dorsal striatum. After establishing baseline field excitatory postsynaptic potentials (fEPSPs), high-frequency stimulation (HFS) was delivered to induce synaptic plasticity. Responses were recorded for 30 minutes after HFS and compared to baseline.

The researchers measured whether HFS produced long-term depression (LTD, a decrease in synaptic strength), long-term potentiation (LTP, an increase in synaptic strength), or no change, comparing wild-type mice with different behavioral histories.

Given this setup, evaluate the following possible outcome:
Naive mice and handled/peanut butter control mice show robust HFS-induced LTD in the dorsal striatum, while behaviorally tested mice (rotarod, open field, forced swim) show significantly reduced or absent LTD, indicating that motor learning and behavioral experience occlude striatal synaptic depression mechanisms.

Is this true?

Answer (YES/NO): NO